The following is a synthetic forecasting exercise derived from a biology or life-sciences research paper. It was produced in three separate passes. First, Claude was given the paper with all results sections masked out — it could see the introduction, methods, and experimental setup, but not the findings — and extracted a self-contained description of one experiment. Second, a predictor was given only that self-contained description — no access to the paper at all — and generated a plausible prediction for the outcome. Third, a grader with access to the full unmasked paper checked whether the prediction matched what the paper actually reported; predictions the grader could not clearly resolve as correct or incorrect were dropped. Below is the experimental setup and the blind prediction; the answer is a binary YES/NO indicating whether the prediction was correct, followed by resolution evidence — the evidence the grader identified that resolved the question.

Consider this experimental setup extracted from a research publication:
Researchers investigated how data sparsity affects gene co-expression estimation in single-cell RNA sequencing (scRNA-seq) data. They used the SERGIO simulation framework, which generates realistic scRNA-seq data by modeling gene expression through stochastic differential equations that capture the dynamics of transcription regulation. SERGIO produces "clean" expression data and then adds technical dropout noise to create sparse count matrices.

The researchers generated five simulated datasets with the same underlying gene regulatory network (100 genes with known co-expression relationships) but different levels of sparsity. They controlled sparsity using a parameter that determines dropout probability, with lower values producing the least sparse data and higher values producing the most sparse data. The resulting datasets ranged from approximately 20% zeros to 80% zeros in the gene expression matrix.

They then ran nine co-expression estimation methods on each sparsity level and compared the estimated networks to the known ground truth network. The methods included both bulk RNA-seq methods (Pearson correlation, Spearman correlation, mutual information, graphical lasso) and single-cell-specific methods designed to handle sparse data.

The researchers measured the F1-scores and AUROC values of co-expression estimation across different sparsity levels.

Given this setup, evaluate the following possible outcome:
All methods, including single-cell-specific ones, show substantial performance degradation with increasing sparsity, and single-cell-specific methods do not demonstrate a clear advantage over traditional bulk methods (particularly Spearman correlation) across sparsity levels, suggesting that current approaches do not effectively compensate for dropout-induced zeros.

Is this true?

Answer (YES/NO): YES